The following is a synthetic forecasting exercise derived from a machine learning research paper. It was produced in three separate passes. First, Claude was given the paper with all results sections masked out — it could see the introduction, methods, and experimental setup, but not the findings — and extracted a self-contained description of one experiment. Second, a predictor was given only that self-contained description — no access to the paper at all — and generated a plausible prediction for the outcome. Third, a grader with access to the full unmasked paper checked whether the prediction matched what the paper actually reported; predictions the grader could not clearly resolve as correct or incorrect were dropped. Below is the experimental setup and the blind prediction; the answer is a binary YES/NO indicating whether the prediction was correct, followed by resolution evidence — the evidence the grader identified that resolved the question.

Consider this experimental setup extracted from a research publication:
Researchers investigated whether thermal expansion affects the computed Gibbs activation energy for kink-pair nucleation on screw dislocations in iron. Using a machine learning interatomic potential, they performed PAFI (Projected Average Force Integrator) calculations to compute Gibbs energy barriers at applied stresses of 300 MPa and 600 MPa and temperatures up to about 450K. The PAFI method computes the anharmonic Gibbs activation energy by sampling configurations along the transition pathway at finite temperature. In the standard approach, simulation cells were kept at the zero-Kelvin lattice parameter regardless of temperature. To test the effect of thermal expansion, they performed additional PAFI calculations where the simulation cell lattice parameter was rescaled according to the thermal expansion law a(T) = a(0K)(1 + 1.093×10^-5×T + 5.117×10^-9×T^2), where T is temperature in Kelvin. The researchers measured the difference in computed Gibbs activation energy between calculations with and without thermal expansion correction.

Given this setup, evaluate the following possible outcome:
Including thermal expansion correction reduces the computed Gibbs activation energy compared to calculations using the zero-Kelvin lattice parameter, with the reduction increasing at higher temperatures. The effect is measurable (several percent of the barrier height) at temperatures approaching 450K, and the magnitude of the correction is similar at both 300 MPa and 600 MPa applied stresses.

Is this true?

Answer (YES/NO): NO